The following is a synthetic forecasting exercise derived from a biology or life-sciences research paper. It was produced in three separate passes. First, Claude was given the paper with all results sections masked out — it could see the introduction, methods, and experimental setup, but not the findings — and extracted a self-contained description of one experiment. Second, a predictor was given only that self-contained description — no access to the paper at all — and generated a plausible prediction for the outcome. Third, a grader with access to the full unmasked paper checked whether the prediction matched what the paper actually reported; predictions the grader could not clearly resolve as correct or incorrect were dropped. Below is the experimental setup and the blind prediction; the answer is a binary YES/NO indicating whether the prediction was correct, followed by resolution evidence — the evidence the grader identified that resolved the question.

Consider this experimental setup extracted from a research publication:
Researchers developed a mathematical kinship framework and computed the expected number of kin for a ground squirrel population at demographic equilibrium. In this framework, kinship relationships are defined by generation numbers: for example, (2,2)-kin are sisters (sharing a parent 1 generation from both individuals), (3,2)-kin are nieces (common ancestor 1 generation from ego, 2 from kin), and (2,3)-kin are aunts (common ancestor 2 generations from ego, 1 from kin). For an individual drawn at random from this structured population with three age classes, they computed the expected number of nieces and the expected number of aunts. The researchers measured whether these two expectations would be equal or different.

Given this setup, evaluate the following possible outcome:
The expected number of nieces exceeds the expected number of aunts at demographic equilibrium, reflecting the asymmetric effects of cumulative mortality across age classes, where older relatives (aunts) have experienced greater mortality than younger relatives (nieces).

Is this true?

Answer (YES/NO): NO